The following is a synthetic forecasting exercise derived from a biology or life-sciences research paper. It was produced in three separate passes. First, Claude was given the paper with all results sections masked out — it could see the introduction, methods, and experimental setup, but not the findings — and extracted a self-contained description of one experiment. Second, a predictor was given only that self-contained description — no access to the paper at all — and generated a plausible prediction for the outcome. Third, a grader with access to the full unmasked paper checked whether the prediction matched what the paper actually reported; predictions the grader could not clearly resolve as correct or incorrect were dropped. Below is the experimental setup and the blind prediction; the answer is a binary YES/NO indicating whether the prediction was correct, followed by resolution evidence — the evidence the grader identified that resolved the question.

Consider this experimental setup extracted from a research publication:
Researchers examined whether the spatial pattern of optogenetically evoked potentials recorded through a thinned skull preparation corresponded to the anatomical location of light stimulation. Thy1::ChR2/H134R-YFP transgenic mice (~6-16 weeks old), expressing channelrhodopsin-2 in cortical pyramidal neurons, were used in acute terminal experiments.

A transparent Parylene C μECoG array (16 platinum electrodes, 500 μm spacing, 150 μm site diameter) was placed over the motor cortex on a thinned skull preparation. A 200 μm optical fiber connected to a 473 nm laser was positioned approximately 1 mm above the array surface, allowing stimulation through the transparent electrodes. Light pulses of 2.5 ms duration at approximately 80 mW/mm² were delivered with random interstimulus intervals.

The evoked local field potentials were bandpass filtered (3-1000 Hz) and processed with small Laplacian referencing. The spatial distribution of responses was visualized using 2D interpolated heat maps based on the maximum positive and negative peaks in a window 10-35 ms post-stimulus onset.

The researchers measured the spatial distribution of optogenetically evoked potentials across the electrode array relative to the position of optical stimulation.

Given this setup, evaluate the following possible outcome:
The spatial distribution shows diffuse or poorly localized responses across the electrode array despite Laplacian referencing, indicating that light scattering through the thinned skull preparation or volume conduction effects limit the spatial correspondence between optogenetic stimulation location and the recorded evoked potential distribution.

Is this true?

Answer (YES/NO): NO